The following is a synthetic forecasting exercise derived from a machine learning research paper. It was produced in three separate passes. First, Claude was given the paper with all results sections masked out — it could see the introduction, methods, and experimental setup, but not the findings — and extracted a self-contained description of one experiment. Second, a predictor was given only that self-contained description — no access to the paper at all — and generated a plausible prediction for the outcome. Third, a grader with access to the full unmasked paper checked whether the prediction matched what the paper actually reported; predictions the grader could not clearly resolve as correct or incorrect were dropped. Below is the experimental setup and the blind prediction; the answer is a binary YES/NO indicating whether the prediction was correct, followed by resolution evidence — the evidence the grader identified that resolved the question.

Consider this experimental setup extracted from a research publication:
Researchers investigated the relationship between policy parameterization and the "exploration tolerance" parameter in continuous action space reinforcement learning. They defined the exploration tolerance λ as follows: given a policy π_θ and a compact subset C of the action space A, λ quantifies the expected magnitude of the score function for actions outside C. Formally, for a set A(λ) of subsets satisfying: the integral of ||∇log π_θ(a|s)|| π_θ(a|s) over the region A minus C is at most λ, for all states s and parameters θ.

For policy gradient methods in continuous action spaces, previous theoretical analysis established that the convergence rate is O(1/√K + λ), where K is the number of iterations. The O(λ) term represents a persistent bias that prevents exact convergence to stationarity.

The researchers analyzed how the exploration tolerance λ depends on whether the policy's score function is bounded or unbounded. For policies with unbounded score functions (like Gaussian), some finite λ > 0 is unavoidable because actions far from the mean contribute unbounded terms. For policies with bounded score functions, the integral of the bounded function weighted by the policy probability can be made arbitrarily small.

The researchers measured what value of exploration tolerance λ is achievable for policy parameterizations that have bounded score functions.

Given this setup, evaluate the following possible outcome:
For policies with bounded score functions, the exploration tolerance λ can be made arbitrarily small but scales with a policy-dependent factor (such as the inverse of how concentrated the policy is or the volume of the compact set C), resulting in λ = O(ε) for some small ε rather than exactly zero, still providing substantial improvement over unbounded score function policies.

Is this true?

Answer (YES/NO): NO